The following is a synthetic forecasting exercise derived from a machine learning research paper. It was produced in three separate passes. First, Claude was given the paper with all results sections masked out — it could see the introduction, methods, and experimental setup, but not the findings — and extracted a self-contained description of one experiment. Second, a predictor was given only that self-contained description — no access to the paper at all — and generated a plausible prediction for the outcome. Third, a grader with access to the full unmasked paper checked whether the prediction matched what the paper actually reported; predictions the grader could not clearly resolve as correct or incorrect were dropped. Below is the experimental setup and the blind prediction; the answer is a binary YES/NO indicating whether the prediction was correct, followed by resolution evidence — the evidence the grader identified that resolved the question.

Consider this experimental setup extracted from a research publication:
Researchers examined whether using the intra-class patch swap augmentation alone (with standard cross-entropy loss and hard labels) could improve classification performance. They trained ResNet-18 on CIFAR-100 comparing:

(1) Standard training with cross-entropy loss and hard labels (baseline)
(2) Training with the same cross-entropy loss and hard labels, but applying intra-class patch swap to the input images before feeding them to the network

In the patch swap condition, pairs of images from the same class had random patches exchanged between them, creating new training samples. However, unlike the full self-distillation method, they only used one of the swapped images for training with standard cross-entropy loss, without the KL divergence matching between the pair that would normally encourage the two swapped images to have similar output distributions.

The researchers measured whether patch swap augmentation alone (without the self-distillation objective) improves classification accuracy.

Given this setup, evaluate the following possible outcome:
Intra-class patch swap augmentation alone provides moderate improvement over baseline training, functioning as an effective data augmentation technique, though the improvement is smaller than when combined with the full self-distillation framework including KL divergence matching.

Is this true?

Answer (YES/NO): NO